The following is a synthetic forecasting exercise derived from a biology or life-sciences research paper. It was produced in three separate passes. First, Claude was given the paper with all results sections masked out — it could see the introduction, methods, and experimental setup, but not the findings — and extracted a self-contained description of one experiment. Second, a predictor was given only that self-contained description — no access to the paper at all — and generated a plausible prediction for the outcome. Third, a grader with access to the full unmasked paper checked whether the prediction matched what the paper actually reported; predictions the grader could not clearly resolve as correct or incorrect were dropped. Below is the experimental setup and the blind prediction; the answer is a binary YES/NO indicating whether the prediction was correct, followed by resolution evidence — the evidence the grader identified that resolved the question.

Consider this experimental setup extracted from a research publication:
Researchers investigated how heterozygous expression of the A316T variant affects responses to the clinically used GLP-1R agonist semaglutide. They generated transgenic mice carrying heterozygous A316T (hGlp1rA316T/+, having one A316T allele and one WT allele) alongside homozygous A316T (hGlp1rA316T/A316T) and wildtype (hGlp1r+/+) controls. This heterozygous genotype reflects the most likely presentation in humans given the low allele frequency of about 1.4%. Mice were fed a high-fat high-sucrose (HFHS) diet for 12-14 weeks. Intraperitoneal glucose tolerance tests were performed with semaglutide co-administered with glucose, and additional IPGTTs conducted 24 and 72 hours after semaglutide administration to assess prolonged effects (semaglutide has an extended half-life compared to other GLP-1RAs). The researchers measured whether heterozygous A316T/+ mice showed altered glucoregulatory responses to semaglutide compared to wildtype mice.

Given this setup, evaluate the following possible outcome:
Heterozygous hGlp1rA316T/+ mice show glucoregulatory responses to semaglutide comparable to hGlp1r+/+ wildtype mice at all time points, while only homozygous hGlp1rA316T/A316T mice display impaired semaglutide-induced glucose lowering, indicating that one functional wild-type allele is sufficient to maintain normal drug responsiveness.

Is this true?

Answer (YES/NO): NO